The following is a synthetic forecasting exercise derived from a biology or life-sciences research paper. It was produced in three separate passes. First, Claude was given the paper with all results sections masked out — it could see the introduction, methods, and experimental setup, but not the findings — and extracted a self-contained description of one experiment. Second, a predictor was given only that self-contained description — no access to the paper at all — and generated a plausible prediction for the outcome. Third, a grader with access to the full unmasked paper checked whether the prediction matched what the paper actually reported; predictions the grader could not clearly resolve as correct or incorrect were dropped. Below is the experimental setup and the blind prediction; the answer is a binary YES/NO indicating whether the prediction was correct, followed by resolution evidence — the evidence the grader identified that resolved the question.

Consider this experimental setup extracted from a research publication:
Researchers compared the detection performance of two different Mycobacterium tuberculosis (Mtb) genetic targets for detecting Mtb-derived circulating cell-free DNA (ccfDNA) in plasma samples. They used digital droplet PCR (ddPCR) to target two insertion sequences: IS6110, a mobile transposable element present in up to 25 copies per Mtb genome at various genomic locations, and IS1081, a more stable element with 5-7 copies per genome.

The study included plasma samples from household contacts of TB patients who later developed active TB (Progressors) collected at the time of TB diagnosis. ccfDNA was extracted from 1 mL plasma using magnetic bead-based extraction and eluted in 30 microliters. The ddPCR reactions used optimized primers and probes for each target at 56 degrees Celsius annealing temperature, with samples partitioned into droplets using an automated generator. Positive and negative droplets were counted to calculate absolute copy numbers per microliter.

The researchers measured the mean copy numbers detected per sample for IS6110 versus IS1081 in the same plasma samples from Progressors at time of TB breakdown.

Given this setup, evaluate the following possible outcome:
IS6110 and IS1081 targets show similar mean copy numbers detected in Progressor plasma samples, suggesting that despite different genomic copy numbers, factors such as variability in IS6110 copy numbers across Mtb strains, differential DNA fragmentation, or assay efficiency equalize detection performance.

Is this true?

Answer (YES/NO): NO